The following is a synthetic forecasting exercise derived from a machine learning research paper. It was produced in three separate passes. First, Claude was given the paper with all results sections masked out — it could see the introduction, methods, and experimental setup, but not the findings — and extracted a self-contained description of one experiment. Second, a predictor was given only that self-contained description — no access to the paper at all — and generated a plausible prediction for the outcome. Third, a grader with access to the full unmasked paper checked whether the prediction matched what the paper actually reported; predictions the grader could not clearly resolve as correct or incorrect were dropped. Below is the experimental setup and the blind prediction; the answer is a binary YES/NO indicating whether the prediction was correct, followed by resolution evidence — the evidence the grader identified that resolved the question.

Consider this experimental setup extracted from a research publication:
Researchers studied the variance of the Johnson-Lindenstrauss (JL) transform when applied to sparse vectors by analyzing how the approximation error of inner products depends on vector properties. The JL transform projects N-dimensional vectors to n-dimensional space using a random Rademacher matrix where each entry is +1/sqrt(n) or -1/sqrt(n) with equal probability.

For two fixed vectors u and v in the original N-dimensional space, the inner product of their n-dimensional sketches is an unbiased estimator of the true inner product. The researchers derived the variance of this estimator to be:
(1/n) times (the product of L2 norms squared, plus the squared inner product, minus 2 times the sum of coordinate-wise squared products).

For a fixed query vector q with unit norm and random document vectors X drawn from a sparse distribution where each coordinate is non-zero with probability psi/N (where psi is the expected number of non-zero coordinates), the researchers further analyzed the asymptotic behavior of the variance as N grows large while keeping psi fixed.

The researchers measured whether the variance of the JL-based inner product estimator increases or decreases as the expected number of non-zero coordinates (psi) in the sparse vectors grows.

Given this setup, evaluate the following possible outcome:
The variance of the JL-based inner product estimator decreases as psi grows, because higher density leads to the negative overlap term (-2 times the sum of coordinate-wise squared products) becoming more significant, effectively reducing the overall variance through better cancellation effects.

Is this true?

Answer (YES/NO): NO